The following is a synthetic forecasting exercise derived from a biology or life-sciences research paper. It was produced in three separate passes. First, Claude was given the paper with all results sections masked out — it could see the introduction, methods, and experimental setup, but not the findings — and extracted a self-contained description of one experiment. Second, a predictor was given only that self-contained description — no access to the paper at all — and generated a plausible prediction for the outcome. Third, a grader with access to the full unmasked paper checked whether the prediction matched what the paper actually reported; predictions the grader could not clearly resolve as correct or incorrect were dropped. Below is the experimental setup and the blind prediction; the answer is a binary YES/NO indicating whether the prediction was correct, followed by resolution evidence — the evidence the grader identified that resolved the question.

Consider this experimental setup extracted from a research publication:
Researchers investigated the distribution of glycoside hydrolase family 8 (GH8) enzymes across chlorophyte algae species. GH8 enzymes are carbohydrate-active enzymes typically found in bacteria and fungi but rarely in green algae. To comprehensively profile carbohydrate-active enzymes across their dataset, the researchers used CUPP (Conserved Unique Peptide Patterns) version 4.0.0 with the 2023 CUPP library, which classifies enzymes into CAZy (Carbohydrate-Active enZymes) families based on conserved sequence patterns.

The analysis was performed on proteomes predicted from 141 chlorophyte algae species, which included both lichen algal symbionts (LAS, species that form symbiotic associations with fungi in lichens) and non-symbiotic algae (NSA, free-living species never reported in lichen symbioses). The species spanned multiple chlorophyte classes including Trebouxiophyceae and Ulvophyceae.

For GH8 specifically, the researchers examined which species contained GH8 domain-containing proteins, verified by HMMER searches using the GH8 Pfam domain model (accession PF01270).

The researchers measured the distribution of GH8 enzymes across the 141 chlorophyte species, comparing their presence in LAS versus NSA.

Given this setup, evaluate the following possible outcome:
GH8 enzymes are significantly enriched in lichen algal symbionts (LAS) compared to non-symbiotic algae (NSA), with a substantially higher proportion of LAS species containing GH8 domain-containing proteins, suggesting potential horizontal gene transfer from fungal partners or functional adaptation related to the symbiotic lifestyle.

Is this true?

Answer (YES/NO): NO